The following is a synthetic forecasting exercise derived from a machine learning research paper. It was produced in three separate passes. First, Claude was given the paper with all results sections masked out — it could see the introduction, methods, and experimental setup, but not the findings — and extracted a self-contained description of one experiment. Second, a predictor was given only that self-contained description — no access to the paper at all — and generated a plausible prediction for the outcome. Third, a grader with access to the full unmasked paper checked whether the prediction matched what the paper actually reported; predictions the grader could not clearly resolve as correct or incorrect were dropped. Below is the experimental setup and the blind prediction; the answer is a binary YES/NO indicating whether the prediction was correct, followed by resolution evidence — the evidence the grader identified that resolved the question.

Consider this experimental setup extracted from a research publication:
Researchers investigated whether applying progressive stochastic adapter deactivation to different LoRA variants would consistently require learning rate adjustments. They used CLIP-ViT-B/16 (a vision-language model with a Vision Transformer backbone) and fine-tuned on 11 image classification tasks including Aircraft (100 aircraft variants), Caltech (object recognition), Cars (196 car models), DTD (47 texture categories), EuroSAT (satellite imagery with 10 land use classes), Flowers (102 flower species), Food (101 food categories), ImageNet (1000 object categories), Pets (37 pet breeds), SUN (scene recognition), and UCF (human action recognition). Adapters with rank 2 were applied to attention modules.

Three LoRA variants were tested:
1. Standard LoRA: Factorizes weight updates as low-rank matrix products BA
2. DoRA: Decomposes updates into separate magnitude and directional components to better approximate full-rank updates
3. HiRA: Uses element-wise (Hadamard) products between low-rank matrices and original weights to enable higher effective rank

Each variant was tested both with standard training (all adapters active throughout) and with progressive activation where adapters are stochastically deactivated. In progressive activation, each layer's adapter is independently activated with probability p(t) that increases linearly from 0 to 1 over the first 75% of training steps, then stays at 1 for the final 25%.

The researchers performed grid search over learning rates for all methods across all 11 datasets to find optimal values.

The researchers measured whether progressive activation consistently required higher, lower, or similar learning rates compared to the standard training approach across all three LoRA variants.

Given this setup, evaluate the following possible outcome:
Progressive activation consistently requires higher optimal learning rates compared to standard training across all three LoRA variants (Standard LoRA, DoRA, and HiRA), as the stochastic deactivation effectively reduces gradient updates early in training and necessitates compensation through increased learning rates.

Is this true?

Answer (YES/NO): NO